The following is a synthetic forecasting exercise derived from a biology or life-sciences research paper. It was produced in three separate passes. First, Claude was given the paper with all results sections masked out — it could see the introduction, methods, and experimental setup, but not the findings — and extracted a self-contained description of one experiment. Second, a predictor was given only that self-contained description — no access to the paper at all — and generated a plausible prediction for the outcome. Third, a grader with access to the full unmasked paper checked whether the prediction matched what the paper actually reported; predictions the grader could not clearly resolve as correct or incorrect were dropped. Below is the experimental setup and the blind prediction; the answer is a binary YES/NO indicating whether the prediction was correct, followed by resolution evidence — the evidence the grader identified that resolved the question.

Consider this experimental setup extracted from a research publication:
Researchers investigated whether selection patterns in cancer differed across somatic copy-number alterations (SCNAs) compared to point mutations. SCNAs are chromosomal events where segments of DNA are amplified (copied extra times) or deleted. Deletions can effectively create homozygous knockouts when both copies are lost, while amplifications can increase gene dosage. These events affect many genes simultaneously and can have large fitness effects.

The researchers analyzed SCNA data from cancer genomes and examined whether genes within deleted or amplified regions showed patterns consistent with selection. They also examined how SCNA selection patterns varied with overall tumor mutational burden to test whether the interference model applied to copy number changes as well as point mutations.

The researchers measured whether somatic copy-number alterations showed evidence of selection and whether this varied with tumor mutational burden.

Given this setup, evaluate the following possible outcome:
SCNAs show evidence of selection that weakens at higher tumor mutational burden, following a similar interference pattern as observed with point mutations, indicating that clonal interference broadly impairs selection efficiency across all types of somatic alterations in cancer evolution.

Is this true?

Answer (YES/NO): YES